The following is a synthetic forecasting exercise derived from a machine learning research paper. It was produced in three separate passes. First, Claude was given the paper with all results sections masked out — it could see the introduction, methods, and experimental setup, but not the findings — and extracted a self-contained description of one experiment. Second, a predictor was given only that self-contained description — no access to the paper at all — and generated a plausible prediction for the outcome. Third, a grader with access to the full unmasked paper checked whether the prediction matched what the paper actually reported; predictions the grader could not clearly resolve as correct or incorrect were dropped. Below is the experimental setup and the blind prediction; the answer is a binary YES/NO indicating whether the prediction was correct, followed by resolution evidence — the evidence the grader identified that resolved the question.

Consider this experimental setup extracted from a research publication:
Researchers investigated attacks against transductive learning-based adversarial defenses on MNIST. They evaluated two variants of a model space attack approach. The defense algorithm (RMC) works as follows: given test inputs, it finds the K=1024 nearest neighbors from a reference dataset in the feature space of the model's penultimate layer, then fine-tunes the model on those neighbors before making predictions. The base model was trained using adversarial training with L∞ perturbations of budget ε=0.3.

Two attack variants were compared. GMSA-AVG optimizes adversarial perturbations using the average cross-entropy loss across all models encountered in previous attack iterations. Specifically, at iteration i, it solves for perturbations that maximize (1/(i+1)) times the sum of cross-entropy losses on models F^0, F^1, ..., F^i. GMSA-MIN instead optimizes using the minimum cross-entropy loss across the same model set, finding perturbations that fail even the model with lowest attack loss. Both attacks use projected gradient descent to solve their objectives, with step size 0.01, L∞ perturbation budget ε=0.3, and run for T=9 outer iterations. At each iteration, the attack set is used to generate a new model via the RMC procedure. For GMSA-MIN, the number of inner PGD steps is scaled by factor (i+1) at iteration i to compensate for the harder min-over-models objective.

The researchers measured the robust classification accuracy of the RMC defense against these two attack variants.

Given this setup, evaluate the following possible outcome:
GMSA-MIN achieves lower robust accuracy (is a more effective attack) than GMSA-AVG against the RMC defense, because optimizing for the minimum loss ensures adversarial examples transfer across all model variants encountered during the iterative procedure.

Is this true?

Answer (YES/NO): NO